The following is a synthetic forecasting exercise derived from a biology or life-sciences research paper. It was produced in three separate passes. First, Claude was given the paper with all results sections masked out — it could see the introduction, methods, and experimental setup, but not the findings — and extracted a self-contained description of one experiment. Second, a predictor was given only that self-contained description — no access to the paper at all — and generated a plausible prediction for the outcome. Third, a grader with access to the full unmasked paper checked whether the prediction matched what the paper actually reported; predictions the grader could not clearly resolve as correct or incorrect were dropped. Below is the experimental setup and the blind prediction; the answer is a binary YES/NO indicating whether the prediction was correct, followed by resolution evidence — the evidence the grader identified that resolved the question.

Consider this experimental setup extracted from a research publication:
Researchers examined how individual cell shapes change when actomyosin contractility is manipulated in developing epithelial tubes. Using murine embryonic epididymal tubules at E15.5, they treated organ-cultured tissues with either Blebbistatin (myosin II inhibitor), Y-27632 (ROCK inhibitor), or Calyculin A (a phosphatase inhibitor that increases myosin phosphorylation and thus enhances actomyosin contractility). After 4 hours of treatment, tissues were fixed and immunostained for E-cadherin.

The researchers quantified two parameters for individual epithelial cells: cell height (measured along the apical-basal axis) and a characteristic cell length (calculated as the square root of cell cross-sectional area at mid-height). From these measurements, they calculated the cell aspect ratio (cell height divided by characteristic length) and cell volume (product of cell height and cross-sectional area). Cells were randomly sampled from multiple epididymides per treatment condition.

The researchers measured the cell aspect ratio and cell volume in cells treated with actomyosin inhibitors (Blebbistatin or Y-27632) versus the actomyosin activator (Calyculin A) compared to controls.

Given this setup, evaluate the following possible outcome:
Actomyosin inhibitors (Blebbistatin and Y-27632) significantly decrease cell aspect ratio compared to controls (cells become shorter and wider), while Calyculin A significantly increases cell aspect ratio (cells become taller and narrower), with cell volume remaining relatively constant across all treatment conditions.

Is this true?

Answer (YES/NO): NO